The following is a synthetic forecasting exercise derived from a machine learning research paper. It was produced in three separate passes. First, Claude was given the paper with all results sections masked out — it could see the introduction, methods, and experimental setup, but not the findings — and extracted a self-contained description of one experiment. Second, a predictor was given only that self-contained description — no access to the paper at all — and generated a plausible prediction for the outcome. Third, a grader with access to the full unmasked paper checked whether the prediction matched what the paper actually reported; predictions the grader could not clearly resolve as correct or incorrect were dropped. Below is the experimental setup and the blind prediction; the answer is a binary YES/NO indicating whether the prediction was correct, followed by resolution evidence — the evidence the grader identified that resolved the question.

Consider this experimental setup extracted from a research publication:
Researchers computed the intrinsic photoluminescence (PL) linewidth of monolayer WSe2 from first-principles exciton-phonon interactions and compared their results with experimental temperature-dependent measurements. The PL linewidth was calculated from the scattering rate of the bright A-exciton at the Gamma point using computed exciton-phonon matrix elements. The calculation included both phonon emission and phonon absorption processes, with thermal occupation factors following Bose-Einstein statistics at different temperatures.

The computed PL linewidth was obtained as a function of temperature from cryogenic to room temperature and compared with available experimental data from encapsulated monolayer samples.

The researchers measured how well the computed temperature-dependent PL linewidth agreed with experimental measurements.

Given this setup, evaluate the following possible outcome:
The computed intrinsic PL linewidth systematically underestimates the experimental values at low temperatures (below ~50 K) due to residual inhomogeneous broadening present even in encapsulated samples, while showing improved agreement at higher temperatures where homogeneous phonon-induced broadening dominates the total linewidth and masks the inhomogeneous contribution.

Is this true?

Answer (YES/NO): NO